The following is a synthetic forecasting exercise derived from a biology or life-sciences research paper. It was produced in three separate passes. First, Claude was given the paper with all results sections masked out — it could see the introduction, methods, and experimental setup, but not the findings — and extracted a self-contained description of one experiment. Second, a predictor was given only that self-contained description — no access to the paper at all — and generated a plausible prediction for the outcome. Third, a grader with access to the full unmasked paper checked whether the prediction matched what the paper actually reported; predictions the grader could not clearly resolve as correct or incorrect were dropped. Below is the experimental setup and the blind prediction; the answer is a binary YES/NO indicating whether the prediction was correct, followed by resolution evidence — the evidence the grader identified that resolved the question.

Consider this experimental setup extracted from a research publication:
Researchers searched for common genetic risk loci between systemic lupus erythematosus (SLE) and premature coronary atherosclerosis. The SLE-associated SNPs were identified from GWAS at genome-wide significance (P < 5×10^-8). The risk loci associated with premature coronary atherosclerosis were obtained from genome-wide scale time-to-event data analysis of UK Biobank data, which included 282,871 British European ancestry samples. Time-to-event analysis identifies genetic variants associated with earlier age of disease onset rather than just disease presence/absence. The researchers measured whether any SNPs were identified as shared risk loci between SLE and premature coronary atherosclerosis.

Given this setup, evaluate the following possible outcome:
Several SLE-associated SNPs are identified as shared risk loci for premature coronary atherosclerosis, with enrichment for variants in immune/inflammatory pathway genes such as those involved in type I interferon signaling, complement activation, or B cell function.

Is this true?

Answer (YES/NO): NO